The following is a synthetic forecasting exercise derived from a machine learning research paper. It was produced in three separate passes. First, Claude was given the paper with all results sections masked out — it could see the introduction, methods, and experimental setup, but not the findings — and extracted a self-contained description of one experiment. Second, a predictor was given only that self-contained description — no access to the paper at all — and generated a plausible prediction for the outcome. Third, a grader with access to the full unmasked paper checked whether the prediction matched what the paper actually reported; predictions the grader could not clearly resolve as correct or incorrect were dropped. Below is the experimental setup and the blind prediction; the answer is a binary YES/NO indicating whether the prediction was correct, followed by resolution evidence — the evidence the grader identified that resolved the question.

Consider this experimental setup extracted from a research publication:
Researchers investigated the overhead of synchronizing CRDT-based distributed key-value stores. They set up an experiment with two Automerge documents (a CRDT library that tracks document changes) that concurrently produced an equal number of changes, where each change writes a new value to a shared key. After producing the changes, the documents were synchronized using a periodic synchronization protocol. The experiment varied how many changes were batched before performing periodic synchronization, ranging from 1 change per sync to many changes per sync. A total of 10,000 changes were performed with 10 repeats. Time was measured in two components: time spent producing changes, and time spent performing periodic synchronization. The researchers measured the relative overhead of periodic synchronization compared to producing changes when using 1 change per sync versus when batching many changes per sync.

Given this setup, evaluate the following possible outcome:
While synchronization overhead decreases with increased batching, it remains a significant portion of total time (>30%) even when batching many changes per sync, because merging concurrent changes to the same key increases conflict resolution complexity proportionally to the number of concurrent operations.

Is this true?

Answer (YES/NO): NO